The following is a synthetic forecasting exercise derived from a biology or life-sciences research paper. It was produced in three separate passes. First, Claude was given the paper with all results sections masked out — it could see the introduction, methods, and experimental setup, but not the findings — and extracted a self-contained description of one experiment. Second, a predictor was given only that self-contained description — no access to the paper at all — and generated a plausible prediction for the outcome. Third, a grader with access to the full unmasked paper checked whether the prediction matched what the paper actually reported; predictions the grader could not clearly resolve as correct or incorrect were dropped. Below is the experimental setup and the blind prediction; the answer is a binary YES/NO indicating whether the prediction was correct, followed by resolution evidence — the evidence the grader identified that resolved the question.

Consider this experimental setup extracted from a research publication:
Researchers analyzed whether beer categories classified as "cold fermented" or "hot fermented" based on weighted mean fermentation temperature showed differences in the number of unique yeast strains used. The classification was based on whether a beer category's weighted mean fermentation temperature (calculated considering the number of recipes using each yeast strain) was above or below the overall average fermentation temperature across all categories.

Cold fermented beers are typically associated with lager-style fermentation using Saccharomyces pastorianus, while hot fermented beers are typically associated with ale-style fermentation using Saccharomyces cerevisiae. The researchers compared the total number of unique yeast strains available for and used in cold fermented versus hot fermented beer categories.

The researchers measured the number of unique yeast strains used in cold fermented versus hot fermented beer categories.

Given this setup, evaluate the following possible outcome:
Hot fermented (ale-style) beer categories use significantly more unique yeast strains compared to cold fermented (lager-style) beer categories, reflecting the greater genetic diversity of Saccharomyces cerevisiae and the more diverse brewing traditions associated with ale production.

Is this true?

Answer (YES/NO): YES